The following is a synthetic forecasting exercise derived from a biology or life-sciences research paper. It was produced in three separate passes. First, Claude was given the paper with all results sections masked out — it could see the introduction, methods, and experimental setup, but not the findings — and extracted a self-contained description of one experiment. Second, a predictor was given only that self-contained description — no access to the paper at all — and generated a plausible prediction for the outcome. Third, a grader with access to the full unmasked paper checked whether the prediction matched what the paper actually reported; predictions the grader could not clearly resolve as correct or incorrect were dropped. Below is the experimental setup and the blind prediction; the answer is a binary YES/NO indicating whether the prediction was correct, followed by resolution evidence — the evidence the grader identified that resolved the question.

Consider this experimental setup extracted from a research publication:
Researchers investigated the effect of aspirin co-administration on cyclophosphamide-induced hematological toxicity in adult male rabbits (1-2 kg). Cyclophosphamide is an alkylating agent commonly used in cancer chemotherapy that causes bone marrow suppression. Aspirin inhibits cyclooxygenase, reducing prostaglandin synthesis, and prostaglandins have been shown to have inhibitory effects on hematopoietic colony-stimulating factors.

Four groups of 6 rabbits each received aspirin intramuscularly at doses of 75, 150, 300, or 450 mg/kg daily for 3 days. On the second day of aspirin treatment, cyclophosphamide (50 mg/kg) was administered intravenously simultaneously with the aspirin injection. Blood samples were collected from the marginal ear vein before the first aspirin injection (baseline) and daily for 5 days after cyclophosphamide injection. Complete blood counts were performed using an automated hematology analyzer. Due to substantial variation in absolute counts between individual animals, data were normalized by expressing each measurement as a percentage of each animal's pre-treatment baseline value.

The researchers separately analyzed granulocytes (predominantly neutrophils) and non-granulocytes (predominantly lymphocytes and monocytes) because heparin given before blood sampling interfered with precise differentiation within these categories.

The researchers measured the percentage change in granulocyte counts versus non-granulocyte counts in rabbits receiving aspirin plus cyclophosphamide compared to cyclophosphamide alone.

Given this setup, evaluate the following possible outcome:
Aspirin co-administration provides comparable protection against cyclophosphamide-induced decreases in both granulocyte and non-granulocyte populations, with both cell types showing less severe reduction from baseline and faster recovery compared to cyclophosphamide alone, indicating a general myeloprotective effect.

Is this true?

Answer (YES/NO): NO